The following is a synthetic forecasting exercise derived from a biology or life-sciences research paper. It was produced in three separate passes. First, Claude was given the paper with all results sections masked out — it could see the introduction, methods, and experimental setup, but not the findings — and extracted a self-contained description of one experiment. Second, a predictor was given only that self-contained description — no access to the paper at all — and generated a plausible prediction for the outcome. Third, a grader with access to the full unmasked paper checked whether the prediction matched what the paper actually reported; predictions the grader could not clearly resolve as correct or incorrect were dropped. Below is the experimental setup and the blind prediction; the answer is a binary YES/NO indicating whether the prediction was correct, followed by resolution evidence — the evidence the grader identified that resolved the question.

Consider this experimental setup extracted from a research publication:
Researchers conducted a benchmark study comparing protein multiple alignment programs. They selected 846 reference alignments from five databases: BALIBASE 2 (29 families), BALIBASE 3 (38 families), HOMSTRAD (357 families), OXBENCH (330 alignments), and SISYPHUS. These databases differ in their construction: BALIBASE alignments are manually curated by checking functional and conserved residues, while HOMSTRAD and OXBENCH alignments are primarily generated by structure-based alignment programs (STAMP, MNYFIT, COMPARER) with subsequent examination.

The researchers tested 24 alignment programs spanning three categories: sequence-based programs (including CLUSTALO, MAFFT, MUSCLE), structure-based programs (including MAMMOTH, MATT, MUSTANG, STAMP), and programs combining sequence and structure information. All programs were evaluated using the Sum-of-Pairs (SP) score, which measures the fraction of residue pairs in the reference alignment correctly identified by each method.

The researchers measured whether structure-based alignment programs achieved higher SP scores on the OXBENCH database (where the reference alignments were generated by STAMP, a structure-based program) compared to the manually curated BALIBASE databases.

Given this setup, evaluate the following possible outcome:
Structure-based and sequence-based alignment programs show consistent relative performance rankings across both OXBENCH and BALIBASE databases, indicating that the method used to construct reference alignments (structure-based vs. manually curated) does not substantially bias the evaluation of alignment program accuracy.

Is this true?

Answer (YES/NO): YES